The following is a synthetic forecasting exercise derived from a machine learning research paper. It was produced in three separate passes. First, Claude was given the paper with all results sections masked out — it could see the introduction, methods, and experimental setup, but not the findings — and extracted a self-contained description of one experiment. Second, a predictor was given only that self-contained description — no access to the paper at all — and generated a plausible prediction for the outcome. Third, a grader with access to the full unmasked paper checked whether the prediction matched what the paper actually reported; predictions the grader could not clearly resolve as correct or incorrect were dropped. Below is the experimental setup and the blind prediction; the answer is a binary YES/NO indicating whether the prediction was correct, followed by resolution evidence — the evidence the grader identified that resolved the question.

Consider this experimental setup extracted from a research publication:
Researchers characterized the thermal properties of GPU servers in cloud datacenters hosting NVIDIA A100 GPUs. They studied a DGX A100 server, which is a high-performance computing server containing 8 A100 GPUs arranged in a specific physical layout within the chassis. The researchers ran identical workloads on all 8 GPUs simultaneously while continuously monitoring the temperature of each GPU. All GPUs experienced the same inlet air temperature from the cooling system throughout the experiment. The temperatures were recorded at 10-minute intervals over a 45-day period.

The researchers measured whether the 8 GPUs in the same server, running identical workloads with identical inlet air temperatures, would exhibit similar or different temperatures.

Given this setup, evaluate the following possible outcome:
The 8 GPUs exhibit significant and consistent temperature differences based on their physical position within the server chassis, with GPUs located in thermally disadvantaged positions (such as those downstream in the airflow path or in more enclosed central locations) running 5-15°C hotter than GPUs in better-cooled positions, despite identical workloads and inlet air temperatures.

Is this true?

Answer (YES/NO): YES